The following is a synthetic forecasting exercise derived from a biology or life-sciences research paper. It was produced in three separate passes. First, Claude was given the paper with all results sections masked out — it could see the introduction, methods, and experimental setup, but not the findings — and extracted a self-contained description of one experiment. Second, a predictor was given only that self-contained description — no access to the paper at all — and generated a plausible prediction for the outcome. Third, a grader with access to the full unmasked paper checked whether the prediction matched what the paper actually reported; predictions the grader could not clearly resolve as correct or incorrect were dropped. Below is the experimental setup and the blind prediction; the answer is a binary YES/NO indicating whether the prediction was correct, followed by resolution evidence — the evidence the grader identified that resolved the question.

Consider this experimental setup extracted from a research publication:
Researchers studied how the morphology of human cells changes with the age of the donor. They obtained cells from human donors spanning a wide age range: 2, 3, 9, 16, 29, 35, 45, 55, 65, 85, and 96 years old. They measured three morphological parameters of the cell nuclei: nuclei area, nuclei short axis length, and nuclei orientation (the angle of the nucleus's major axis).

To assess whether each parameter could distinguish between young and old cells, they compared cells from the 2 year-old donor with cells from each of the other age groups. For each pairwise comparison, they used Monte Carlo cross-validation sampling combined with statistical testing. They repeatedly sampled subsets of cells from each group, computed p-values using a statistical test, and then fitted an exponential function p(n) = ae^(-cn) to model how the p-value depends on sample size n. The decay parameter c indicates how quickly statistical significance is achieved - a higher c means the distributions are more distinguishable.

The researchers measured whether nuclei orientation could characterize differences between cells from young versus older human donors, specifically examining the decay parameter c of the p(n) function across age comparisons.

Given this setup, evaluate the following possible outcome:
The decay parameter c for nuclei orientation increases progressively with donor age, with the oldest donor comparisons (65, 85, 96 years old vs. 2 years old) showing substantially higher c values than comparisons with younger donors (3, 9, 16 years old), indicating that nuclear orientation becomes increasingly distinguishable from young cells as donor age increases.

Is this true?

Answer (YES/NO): NO